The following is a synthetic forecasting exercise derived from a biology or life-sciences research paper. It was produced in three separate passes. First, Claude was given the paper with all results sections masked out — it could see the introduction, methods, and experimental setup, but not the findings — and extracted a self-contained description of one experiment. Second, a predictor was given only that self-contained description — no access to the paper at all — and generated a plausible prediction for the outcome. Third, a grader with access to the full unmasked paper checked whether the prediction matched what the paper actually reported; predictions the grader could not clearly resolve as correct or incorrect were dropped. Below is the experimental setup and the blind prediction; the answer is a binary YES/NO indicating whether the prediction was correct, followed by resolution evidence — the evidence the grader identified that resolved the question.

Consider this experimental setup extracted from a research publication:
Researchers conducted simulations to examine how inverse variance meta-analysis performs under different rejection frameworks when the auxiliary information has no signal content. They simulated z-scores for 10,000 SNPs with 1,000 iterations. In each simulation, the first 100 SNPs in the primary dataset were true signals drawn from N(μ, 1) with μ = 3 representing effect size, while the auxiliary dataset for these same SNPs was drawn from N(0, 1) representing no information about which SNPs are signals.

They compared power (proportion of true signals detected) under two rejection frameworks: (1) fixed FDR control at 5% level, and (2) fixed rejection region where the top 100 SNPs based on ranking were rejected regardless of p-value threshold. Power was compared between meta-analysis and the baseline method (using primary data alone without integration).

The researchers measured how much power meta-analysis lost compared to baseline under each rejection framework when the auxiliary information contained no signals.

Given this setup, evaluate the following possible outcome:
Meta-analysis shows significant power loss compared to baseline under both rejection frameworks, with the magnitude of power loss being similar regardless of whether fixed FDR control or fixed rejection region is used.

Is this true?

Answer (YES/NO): NO